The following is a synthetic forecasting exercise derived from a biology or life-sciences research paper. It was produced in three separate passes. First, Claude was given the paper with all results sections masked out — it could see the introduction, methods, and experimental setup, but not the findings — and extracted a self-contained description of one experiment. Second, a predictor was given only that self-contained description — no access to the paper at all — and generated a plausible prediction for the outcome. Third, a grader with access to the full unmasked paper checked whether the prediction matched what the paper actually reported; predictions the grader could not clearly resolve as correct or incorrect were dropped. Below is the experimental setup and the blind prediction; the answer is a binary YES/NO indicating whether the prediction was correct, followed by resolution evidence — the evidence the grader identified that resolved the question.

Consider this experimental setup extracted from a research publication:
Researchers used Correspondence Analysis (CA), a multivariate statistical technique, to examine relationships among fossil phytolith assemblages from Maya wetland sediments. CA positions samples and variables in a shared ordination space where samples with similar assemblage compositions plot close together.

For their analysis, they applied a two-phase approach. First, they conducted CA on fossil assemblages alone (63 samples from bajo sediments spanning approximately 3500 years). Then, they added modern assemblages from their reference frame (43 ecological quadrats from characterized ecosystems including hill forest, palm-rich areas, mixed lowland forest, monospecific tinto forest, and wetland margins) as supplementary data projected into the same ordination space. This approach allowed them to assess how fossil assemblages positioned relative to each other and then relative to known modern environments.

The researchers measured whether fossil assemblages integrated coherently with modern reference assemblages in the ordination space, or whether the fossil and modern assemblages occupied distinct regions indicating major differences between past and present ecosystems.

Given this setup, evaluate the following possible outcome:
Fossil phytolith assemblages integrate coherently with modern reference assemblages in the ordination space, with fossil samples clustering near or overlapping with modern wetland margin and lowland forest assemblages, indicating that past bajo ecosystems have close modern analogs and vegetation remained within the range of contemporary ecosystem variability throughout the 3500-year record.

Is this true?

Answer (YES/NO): NO